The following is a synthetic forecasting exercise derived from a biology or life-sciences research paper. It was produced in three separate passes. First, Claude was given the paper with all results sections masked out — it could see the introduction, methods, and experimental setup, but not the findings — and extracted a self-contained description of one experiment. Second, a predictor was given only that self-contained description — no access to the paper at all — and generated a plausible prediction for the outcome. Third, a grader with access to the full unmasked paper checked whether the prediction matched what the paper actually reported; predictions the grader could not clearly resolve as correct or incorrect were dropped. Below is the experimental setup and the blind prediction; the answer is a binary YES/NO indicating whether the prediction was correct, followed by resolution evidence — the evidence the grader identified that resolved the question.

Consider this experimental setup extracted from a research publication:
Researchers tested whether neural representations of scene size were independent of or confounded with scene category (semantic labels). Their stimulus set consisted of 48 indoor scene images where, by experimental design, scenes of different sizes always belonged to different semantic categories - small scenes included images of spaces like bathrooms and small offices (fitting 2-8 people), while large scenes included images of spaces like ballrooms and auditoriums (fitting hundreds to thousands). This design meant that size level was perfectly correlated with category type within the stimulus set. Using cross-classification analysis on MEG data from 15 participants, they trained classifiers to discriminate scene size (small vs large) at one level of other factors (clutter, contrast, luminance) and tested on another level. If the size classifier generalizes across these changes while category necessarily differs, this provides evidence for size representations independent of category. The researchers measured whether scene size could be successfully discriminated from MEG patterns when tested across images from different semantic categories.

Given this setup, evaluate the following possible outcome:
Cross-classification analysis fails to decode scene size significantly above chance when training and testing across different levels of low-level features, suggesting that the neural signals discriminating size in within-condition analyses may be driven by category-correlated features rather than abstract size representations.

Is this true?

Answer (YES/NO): NO